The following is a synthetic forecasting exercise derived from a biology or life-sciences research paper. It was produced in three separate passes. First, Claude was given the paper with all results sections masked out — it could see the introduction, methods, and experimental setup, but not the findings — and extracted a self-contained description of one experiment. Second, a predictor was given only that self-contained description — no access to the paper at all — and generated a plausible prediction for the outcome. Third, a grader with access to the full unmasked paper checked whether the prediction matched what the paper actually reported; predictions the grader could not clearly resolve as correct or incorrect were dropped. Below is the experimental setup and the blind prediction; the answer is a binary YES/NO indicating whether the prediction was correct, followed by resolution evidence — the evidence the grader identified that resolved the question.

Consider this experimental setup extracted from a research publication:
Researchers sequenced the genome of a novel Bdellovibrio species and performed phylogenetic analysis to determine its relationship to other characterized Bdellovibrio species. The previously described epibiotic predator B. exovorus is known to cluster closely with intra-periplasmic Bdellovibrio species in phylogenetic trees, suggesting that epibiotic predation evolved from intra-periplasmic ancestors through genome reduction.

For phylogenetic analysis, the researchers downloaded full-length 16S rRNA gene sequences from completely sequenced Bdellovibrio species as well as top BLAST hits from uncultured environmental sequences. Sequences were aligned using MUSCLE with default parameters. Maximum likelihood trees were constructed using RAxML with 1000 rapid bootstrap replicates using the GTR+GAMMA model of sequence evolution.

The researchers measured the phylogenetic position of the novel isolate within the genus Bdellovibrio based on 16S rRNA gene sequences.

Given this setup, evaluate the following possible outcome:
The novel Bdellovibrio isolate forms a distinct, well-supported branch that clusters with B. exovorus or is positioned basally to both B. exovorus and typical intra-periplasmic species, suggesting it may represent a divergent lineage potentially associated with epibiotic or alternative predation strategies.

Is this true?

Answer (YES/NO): YES